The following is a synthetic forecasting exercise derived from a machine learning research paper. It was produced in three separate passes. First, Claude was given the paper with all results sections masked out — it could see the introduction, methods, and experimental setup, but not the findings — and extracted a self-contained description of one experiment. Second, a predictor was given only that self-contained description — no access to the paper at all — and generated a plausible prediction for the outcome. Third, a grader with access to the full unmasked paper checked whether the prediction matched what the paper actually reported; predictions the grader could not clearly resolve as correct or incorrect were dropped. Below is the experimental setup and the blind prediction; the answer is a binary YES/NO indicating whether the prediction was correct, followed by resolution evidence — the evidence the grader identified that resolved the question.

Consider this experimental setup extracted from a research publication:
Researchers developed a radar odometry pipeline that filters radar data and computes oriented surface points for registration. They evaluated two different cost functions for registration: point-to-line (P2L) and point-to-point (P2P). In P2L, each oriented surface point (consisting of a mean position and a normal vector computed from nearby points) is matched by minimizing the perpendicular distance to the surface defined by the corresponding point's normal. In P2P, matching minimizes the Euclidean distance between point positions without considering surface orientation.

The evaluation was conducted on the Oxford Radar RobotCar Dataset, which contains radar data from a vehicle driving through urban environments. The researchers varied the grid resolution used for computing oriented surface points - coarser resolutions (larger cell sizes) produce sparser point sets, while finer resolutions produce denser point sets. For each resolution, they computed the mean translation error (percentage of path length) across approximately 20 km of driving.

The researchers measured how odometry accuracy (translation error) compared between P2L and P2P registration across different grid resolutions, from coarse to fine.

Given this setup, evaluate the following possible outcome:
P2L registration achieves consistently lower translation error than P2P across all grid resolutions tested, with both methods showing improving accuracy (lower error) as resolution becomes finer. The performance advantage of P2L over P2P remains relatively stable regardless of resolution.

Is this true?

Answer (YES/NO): NO